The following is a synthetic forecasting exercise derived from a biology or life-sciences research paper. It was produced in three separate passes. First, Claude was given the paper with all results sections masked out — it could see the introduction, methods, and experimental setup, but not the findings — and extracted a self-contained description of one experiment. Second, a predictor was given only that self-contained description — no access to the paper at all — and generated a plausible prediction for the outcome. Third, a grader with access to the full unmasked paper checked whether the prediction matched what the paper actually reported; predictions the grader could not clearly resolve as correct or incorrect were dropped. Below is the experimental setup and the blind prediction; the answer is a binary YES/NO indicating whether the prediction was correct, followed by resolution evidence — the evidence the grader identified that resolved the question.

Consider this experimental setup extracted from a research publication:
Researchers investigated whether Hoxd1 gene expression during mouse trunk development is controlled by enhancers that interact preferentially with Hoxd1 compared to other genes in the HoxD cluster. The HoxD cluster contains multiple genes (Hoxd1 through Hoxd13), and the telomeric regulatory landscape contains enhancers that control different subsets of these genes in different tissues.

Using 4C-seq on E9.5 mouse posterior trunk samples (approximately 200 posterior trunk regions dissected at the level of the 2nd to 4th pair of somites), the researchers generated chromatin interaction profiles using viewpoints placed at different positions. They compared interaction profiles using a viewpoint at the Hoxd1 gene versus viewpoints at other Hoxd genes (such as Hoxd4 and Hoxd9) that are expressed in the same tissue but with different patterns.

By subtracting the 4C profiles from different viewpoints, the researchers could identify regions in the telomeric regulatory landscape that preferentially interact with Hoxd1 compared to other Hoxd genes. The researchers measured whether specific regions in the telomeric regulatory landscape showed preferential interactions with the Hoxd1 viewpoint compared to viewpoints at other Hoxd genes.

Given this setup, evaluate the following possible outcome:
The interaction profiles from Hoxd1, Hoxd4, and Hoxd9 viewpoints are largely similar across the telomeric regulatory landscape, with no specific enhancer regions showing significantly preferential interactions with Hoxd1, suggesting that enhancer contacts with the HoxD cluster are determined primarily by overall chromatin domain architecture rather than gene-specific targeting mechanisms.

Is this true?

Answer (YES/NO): NO